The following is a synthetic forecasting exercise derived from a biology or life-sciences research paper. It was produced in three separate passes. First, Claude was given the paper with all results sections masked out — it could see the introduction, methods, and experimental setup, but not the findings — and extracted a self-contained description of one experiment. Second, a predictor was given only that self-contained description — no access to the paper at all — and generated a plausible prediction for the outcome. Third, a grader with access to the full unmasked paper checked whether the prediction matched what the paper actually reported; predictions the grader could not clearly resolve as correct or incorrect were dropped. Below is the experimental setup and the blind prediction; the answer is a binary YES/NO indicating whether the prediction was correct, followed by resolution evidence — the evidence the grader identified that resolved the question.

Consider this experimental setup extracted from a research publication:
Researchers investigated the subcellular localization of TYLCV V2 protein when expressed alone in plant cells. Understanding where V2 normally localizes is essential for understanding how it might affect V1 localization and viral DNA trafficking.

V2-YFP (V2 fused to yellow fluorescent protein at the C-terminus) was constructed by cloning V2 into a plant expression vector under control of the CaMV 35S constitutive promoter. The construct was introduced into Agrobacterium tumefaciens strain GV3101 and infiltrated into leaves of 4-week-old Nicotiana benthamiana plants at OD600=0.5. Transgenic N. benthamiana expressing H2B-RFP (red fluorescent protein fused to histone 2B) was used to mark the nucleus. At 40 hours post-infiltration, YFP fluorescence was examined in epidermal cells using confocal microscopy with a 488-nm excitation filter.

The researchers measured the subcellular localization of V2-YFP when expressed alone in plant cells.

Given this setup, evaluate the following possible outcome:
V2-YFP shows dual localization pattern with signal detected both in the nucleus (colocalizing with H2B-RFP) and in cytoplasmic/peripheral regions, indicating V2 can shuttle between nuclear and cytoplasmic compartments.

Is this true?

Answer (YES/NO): YES